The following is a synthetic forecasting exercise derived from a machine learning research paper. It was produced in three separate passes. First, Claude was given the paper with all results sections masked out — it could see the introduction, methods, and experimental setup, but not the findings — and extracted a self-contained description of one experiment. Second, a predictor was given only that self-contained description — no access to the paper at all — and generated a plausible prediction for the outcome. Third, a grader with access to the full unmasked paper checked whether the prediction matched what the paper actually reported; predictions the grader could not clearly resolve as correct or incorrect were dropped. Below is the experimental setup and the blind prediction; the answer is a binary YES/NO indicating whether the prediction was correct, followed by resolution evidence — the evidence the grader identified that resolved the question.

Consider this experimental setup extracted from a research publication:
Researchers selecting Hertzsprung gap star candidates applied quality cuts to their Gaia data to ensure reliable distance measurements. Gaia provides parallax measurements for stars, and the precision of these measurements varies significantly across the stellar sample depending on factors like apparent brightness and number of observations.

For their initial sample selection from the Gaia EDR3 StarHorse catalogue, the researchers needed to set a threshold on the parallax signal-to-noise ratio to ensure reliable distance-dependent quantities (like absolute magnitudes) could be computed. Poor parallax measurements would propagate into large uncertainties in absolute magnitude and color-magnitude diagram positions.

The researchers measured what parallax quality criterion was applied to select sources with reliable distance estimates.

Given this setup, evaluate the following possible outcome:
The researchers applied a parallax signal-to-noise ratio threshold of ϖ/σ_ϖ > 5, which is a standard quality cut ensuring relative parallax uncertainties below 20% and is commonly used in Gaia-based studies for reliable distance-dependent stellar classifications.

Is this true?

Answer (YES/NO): YES